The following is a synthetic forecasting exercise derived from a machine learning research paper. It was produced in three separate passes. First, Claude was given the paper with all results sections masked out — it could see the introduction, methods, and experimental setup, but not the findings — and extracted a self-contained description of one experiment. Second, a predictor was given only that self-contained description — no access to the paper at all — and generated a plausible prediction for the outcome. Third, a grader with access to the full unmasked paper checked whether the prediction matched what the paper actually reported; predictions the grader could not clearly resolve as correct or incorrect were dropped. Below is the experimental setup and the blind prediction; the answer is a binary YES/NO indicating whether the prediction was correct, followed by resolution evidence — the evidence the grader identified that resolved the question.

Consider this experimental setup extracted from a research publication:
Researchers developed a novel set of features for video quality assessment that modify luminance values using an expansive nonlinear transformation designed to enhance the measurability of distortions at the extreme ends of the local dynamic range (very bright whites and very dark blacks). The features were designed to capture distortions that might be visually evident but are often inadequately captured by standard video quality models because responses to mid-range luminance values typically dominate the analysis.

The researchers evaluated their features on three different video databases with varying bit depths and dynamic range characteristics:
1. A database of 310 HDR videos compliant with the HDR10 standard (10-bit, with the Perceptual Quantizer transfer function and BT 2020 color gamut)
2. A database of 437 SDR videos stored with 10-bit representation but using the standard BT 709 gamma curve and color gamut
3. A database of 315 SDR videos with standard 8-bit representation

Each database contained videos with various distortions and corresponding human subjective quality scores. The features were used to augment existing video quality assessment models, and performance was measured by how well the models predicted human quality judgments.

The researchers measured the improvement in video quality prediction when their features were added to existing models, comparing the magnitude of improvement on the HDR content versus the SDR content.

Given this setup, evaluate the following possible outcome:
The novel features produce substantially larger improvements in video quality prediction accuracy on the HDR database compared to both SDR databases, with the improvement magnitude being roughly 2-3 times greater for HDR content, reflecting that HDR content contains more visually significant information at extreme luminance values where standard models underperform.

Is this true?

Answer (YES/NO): NO